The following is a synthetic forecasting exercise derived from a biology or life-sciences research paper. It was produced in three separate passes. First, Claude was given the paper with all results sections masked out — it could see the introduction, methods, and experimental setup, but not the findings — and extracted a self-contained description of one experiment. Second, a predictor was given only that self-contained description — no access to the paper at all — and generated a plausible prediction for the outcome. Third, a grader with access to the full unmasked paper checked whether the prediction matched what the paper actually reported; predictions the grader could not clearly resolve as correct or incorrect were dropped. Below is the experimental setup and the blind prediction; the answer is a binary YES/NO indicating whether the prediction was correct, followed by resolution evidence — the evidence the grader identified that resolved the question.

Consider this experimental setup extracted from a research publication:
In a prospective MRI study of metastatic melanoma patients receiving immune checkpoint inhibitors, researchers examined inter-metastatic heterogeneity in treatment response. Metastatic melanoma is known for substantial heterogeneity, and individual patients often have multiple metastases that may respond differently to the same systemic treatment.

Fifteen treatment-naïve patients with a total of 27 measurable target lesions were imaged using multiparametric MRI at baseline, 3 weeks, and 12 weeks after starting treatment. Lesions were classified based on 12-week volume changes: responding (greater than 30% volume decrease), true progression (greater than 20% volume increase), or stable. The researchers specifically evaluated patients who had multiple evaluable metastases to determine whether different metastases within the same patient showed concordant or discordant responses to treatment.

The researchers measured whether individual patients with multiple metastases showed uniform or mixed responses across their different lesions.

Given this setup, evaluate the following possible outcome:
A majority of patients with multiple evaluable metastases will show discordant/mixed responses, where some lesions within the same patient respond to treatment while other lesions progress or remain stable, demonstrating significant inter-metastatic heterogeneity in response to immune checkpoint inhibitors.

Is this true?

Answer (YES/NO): NO